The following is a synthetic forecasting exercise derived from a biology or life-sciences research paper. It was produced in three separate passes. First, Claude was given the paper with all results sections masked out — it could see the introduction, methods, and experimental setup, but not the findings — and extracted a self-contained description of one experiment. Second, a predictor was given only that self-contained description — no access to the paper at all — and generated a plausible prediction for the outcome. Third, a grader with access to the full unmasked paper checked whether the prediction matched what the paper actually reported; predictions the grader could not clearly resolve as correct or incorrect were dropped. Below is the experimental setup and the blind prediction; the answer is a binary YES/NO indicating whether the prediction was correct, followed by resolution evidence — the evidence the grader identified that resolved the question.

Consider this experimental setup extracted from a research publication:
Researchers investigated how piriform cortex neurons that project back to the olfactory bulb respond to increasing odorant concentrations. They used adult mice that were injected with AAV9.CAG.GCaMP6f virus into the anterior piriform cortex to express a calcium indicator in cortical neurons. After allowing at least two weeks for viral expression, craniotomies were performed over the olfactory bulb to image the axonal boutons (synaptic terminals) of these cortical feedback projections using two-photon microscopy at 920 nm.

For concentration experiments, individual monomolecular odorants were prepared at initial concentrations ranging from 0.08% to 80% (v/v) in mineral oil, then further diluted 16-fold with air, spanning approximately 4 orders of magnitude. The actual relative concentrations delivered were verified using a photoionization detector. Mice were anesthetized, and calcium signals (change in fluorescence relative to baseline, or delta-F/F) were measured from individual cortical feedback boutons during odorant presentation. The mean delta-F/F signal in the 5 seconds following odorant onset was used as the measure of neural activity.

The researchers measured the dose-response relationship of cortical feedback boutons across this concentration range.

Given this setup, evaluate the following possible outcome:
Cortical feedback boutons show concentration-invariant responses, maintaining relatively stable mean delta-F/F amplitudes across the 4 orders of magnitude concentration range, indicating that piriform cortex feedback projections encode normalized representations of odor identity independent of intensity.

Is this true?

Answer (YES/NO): NO